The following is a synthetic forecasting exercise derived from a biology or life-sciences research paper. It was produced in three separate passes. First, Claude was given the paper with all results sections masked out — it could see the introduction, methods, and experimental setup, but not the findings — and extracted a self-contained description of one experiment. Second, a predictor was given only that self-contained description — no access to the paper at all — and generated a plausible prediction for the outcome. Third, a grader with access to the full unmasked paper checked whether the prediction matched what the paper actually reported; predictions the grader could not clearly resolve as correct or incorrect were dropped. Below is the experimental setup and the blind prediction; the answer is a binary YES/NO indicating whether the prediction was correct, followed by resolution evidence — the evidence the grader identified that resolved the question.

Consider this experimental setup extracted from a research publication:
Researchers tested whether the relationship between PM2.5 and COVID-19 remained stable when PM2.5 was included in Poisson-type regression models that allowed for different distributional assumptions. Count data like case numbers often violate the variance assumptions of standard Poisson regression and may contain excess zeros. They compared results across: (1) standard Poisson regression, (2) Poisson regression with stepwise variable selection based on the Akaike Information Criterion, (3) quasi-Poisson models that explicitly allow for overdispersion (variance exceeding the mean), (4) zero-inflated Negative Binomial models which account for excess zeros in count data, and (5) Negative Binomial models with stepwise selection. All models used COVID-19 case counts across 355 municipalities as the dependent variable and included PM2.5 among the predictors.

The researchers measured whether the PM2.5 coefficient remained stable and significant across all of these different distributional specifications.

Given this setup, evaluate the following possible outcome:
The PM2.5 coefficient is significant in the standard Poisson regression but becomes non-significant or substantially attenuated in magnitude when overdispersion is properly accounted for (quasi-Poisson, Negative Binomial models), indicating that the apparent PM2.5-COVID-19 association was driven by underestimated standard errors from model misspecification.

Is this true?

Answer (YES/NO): NO